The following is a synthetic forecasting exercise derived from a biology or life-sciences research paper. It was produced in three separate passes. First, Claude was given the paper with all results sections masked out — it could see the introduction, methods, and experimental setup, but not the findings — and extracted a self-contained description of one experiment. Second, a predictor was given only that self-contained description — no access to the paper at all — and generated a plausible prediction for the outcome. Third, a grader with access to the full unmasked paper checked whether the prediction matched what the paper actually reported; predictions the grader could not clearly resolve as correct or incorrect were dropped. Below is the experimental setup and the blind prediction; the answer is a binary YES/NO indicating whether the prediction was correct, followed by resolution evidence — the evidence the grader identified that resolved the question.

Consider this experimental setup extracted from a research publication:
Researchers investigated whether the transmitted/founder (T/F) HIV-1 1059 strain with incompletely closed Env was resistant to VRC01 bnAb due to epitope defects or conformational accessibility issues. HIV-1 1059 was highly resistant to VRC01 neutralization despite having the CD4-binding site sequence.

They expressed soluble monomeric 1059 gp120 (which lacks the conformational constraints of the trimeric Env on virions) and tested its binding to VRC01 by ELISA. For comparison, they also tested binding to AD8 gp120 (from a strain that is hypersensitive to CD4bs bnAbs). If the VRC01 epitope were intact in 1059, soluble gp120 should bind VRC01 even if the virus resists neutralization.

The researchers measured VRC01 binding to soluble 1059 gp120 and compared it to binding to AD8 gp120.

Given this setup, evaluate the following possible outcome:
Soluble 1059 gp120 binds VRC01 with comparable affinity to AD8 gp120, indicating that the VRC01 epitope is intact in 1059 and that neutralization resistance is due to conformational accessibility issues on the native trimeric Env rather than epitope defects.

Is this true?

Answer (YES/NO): YES